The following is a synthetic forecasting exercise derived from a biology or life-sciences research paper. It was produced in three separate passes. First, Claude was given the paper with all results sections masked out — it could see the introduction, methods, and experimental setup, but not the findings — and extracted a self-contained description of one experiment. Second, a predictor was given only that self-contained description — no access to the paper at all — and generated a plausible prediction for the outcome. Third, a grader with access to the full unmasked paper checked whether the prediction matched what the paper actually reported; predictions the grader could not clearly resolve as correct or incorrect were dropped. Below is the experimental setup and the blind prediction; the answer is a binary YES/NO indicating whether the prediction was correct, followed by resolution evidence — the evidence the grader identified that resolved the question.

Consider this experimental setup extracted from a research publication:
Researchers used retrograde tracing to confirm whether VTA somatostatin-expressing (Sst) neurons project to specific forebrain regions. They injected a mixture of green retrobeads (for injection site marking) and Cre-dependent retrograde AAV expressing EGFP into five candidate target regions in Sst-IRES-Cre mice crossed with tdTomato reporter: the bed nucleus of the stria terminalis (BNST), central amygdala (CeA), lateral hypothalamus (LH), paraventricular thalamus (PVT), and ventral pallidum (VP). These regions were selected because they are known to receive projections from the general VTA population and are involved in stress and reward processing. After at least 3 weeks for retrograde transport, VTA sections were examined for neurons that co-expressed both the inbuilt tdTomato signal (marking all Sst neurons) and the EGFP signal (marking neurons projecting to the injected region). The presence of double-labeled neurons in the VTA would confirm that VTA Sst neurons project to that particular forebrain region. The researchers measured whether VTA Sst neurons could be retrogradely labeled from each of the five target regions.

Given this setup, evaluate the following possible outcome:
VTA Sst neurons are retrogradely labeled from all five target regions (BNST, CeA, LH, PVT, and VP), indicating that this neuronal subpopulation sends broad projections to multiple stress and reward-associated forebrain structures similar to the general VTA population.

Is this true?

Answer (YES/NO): NO